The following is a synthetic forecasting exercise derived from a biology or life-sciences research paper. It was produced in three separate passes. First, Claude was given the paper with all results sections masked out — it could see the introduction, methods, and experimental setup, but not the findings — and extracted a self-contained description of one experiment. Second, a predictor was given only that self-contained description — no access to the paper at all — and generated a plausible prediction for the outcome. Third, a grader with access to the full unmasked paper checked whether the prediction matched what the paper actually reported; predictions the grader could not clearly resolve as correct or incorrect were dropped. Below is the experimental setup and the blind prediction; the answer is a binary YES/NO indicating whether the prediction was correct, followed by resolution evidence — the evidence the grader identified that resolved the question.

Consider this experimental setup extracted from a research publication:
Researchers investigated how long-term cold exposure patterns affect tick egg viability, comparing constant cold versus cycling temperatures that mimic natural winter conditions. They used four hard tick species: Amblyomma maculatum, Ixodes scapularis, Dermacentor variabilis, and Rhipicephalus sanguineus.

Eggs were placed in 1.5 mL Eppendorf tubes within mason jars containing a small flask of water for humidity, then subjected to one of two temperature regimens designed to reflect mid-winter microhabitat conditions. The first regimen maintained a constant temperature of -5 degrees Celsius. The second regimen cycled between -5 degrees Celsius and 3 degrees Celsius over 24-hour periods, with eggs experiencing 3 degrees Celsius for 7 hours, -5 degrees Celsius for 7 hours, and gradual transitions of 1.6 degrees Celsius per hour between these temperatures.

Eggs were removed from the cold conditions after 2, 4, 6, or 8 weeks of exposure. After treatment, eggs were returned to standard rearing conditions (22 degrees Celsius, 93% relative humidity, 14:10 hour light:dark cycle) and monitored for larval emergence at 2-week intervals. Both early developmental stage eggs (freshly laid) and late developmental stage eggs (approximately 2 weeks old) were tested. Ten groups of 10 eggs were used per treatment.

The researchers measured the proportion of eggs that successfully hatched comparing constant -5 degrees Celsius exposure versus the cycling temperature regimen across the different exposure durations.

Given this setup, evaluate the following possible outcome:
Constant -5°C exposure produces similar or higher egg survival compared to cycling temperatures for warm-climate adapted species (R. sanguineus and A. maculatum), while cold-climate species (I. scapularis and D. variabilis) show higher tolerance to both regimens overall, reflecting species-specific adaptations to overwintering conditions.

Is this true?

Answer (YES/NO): YES